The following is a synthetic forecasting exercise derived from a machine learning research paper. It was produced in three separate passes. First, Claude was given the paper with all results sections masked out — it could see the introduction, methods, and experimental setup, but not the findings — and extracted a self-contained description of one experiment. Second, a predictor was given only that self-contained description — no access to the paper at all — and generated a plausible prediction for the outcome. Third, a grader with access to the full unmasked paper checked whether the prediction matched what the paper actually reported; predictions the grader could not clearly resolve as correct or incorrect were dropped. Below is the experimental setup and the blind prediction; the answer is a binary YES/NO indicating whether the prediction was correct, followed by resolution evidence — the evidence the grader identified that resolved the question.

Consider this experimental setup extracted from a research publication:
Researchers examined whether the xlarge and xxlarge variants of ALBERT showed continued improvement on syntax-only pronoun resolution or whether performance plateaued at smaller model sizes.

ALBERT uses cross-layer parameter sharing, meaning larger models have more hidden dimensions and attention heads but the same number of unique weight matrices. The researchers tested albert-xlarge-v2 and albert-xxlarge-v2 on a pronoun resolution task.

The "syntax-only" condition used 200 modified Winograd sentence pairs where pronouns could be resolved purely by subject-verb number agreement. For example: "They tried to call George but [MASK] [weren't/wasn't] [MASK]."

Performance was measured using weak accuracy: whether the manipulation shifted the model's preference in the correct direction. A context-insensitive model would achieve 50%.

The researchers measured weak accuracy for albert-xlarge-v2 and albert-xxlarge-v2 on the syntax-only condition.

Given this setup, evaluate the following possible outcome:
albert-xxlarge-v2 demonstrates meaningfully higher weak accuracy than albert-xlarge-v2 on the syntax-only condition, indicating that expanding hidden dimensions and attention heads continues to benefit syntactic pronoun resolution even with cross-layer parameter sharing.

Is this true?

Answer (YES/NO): NO